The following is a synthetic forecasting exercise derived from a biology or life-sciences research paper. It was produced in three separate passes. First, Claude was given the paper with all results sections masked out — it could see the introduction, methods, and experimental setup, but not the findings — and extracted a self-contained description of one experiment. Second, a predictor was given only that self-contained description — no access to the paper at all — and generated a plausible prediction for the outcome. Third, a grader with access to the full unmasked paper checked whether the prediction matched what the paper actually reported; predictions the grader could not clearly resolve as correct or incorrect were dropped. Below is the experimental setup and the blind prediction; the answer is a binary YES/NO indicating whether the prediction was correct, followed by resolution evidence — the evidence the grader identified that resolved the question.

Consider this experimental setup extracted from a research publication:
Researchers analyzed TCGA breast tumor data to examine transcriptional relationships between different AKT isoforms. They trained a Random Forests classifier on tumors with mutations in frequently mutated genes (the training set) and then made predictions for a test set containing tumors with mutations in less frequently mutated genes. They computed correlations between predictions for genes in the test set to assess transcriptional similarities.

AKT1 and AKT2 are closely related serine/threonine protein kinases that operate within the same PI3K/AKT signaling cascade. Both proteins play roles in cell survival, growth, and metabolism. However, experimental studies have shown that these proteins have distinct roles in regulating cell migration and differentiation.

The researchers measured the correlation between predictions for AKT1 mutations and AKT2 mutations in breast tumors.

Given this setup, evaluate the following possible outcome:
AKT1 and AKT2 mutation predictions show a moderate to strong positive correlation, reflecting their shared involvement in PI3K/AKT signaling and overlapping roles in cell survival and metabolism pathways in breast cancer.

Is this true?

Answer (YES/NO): NO